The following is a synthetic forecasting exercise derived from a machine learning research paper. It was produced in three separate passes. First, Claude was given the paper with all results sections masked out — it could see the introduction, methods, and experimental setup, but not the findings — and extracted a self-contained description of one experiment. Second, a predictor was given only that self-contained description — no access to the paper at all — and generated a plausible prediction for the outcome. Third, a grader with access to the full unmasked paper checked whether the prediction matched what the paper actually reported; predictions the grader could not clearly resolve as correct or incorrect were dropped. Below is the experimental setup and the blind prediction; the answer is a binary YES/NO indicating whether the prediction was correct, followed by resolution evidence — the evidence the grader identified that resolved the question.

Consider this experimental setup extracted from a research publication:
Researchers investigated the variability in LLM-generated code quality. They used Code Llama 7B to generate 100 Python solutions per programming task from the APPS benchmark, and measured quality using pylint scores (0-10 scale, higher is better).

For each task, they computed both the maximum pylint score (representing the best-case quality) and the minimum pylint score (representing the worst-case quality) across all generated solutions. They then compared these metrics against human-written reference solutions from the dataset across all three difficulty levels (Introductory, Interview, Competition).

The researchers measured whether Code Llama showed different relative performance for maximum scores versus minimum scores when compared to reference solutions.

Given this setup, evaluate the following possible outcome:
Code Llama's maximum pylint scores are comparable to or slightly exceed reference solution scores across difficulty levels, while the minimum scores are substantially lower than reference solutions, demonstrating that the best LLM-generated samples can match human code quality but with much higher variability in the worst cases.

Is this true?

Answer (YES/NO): NO